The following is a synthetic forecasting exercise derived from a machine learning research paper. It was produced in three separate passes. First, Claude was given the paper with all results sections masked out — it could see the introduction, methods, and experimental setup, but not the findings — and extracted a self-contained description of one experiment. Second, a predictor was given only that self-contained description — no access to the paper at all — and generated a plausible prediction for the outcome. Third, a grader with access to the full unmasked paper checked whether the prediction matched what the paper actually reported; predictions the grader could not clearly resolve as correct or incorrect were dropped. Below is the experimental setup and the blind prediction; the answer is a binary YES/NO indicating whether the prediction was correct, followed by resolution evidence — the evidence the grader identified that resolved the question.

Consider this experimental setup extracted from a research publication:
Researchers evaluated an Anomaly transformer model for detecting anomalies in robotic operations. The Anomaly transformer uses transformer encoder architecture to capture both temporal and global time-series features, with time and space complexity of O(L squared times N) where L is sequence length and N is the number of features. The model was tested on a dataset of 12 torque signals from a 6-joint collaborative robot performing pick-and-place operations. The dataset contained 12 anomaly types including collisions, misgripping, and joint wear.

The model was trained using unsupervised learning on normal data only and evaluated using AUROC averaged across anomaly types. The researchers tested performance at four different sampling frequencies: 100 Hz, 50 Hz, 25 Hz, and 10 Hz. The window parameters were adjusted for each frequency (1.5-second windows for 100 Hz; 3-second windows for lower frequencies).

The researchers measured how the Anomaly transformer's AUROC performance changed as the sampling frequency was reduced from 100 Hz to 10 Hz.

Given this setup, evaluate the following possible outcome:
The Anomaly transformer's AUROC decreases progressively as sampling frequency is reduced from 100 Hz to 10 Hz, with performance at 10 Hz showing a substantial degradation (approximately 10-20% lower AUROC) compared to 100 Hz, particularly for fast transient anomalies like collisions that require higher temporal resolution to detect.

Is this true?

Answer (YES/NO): NO